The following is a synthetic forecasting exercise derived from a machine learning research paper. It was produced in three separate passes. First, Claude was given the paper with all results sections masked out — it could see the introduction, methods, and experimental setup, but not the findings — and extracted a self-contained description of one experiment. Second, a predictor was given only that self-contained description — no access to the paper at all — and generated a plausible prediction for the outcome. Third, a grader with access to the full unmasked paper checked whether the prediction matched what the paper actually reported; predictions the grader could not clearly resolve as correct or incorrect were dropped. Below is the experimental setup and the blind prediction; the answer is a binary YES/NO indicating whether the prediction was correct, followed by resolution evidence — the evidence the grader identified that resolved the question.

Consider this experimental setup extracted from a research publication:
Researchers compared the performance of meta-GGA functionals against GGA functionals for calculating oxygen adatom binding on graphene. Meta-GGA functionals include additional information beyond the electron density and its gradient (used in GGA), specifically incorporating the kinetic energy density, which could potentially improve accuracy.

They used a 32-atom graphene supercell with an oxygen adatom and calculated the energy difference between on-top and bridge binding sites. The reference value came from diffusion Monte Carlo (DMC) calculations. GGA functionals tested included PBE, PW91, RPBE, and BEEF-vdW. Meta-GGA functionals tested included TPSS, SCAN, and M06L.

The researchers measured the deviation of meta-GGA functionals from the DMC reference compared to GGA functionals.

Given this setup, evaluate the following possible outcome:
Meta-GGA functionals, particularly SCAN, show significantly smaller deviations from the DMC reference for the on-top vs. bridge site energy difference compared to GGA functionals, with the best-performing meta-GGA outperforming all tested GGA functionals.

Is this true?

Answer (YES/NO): NO